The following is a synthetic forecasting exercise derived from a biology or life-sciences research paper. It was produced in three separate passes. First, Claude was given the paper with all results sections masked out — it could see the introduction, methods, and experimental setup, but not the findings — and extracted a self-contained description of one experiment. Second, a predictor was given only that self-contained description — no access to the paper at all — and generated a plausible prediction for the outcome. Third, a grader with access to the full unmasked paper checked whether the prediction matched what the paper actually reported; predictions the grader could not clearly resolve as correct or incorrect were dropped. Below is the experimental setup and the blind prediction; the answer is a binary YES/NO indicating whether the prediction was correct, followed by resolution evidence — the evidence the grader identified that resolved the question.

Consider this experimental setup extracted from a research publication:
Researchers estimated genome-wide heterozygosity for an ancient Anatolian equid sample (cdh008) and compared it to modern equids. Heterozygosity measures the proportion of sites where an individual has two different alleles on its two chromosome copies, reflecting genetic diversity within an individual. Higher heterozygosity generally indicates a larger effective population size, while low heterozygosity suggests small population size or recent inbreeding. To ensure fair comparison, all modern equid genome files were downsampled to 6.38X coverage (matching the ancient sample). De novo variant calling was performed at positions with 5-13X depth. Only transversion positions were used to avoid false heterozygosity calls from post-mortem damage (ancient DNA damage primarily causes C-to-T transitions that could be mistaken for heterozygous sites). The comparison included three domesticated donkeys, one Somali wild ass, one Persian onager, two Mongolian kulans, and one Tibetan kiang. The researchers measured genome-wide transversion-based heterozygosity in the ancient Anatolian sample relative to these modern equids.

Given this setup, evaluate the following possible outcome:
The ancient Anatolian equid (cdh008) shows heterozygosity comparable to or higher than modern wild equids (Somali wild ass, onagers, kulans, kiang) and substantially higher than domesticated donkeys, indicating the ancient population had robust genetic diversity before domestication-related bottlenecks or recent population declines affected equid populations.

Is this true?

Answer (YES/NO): NO